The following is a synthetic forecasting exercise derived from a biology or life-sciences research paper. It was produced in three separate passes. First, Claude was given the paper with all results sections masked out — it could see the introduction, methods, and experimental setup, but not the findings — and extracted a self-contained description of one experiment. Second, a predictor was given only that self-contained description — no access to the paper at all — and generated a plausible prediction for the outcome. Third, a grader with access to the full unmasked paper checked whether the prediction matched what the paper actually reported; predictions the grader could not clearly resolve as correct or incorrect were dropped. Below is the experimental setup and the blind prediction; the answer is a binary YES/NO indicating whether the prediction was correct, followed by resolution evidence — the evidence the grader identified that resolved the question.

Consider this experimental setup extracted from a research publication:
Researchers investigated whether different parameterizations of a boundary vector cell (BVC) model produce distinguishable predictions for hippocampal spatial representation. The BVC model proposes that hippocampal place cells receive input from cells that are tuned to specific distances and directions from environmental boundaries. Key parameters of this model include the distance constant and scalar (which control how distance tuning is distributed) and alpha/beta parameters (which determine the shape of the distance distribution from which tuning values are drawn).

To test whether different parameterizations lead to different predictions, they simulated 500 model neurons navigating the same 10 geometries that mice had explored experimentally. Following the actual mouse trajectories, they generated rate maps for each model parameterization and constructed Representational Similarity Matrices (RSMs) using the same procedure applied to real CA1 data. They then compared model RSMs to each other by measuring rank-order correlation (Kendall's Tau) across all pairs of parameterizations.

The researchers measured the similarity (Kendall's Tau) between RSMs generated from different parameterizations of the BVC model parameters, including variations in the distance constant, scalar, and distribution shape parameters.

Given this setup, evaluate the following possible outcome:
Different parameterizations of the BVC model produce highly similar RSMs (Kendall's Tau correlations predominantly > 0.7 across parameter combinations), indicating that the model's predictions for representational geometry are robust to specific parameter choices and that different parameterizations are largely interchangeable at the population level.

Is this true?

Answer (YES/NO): NO